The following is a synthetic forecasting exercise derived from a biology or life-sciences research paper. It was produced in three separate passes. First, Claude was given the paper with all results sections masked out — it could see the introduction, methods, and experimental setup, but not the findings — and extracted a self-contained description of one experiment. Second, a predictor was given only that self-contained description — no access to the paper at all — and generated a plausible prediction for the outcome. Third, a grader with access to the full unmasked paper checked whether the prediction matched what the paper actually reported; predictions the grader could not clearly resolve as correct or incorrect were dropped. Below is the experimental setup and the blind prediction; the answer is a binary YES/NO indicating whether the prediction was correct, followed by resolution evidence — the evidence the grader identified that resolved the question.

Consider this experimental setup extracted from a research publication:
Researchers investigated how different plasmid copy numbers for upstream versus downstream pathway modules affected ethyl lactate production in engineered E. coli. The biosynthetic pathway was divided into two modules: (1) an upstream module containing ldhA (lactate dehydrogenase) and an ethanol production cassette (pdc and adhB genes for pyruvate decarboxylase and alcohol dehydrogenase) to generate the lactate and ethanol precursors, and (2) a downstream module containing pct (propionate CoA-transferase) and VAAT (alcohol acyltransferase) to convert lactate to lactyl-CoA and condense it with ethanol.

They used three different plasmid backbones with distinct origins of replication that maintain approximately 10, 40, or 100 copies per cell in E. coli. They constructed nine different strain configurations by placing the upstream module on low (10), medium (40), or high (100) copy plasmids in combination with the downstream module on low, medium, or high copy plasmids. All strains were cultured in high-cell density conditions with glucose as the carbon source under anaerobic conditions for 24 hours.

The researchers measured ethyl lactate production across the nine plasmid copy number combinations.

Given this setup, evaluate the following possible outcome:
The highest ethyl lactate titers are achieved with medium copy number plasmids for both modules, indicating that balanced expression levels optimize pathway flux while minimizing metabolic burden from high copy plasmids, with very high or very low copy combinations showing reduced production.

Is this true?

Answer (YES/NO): NO